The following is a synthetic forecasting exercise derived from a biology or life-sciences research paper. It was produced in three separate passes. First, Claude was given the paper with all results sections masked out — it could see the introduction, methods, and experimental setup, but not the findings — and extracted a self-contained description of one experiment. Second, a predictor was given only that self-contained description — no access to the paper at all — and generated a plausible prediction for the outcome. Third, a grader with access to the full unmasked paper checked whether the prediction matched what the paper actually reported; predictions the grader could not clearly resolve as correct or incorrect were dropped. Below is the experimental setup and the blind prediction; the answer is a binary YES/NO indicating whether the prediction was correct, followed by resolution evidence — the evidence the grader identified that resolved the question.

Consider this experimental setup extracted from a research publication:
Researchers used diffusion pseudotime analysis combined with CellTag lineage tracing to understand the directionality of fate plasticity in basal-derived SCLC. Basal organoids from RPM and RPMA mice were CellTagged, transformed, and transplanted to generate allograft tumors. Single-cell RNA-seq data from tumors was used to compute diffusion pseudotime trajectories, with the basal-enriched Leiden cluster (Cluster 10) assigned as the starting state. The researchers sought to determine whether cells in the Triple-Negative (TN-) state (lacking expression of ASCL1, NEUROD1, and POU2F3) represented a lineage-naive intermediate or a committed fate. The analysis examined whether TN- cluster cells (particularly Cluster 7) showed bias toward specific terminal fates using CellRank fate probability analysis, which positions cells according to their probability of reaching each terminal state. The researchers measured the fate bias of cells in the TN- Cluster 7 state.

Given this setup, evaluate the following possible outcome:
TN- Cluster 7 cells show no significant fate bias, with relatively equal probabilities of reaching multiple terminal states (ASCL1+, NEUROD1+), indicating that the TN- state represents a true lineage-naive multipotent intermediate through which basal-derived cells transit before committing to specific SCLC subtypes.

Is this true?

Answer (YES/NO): YES